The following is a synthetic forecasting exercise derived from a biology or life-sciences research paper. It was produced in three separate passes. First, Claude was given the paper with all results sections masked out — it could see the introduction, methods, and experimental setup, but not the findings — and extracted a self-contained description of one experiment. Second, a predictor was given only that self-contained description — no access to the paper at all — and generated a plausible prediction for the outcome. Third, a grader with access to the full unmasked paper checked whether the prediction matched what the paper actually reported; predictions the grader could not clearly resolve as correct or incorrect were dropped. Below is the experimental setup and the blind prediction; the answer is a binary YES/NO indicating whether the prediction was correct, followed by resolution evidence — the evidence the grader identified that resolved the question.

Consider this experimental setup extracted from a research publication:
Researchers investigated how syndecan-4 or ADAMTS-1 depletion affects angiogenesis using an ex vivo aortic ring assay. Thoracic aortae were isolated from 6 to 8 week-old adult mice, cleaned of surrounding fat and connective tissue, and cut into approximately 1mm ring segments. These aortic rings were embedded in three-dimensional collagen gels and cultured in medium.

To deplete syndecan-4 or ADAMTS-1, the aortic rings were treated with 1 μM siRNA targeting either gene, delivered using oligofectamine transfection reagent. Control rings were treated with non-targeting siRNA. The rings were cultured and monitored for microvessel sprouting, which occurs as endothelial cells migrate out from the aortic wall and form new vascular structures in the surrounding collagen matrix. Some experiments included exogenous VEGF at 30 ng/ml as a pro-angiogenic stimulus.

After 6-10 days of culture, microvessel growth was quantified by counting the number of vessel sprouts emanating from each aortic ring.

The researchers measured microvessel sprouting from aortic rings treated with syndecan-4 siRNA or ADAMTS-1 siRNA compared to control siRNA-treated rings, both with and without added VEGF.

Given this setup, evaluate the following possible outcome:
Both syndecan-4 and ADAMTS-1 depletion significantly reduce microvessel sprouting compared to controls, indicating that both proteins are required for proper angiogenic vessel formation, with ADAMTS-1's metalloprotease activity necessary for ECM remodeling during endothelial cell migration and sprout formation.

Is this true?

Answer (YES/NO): NO